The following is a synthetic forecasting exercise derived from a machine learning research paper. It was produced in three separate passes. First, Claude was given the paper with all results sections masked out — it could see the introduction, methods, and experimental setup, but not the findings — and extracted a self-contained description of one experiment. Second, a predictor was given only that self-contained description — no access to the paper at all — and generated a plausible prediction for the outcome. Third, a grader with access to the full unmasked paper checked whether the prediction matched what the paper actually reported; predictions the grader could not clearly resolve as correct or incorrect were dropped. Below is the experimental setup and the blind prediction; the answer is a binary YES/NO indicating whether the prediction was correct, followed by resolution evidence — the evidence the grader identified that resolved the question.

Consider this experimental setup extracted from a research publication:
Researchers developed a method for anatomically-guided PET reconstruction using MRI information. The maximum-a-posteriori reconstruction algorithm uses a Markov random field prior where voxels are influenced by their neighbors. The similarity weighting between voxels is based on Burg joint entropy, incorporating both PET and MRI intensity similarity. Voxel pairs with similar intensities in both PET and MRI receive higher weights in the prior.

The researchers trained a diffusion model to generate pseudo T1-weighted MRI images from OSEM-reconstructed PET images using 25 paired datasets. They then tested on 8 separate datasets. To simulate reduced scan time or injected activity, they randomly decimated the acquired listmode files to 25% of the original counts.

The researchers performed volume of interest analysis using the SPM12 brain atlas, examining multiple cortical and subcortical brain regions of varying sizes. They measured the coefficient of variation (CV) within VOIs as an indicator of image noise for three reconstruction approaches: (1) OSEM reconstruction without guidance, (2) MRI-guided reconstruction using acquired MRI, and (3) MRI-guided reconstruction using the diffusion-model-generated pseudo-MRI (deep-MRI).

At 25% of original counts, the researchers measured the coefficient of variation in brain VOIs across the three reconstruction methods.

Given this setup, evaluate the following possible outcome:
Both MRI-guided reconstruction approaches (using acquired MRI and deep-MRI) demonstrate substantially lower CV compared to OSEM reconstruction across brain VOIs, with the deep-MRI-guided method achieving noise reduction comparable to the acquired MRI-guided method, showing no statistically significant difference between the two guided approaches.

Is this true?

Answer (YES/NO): YES